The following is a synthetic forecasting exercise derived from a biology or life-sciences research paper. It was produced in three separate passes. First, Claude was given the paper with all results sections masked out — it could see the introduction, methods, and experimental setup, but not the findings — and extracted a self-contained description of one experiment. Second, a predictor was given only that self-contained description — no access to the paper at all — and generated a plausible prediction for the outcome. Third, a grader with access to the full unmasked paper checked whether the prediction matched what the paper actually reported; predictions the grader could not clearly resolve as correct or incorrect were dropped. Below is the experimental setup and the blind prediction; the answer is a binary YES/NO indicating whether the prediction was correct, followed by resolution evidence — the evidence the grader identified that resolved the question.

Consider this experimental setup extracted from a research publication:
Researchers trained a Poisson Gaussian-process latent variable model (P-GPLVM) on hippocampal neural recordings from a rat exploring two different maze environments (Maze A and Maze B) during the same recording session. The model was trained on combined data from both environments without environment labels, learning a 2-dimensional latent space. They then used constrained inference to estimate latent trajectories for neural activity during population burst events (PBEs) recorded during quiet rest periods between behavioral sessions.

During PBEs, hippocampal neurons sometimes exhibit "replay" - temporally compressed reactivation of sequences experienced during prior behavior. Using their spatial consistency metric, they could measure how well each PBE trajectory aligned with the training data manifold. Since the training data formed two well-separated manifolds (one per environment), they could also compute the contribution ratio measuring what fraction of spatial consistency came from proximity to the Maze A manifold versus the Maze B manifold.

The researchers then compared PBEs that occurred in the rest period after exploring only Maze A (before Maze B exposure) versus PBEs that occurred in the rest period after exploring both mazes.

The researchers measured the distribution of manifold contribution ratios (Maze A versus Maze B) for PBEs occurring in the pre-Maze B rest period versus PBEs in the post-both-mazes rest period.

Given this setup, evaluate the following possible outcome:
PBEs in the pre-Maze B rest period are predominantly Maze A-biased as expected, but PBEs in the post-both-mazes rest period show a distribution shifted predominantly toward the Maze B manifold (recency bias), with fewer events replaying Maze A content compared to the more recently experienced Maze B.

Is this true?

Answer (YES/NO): YES